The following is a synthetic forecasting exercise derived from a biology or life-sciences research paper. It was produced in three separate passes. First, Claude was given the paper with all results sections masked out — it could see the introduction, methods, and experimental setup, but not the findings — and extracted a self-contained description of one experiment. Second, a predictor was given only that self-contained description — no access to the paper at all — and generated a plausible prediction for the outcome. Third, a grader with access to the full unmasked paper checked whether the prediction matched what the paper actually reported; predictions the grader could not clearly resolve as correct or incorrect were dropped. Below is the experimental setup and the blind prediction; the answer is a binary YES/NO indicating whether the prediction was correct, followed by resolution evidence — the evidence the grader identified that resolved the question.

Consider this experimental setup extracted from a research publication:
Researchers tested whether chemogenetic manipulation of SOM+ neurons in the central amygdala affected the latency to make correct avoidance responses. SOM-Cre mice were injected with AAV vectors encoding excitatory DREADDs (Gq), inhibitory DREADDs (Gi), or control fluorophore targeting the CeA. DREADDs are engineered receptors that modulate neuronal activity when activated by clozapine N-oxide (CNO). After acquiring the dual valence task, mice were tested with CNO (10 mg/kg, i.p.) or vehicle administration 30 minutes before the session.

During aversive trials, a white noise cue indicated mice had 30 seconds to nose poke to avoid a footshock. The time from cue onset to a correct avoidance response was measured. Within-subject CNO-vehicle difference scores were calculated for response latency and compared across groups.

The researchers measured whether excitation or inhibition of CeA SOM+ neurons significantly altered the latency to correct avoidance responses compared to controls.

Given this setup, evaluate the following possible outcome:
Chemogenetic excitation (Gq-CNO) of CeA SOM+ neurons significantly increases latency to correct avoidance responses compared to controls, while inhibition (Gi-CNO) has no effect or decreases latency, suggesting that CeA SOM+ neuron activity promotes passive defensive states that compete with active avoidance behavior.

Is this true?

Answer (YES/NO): NO